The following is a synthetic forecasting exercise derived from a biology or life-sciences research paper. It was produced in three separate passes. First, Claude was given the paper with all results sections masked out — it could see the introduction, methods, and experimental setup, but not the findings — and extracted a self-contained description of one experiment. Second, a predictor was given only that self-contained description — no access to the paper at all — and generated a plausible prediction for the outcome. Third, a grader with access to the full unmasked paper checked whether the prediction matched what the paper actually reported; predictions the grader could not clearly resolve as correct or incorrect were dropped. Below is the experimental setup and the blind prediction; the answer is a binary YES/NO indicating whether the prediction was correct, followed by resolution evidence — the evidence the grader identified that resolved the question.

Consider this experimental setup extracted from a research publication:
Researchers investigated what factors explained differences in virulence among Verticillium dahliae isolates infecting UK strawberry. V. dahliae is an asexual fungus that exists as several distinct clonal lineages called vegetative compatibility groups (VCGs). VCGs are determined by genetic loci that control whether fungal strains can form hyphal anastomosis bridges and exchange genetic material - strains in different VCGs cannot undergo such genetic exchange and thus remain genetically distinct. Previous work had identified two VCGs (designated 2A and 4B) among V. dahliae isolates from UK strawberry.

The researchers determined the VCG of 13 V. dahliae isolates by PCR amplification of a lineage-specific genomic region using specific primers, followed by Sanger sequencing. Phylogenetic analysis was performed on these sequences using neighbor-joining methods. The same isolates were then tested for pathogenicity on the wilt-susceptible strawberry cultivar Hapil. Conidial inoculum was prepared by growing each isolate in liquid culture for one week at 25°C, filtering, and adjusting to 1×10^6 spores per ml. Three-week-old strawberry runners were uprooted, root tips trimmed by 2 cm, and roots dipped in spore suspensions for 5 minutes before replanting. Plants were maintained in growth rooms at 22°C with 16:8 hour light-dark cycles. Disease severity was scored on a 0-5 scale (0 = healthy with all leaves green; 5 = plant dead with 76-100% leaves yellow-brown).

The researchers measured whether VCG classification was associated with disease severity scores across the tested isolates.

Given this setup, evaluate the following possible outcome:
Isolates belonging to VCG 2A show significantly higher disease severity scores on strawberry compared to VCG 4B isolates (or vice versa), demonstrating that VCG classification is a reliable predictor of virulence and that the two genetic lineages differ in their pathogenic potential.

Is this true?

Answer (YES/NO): YES